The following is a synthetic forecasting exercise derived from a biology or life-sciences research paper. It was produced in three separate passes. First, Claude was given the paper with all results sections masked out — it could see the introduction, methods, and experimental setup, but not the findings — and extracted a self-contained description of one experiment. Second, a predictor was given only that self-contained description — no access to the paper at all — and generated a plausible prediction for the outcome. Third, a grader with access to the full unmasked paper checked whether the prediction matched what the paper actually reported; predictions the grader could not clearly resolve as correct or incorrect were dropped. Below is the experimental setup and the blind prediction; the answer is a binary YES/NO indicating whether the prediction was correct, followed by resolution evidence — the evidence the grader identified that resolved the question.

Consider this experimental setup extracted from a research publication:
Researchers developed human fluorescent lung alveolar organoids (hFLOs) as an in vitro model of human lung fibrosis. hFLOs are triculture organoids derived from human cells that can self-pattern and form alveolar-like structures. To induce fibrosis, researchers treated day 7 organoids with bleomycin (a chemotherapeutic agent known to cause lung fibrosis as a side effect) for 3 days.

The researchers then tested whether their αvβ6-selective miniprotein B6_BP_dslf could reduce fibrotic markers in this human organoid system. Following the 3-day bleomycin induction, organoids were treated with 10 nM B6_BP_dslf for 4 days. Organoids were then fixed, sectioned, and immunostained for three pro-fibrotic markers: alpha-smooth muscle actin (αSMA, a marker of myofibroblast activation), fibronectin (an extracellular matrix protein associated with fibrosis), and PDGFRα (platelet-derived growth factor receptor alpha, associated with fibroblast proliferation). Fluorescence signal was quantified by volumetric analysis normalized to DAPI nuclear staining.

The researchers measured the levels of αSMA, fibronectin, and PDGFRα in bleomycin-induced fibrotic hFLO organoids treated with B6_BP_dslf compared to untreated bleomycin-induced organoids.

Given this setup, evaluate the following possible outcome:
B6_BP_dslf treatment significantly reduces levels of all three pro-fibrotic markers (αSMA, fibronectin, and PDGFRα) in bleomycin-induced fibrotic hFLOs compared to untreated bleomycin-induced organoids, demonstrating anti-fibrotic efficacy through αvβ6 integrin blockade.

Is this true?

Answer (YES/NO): NO